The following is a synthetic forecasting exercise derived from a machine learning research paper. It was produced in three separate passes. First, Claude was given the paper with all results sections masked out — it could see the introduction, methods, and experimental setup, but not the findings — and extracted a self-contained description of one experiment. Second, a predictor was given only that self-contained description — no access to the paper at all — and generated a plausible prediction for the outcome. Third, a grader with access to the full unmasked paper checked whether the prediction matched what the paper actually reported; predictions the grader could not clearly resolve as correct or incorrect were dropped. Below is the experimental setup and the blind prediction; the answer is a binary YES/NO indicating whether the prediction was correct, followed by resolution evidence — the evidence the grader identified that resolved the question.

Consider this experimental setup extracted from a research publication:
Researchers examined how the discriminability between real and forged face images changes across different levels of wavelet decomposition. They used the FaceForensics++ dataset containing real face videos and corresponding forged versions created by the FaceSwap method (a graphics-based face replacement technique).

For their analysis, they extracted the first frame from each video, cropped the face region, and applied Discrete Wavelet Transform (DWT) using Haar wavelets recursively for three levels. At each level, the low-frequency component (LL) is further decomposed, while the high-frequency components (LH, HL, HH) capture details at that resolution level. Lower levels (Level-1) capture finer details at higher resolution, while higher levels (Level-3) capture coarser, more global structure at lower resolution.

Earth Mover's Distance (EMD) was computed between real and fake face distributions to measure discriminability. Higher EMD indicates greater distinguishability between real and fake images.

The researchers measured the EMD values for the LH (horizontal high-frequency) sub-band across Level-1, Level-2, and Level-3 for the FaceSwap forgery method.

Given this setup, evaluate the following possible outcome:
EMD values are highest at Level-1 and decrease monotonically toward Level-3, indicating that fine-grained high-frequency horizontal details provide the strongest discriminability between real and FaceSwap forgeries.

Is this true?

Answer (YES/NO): YES